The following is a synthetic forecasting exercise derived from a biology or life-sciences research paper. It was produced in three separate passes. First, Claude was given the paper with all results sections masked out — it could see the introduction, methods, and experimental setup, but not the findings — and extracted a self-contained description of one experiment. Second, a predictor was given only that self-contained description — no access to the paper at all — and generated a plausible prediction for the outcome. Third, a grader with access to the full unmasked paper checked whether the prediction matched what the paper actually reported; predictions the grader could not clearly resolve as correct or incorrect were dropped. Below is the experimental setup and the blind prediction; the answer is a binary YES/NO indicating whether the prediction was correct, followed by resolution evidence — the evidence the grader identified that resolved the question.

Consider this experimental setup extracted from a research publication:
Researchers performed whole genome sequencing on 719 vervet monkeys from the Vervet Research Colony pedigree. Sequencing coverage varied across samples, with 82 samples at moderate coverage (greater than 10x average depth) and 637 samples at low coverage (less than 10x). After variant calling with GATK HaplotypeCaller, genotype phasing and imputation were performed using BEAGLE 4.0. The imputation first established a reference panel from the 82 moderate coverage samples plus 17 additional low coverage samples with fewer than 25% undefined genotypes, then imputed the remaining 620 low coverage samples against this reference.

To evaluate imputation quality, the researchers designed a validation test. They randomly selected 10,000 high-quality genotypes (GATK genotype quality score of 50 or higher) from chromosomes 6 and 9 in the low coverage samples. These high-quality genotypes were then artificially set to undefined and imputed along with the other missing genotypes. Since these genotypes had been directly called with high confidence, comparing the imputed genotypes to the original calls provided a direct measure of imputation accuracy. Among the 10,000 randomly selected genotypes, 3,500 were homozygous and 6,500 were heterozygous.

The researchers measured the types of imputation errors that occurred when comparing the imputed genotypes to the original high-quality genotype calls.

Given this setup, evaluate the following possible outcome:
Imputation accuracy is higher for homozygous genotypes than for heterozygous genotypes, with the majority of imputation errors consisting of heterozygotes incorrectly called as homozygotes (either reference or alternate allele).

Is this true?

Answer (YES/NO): YES